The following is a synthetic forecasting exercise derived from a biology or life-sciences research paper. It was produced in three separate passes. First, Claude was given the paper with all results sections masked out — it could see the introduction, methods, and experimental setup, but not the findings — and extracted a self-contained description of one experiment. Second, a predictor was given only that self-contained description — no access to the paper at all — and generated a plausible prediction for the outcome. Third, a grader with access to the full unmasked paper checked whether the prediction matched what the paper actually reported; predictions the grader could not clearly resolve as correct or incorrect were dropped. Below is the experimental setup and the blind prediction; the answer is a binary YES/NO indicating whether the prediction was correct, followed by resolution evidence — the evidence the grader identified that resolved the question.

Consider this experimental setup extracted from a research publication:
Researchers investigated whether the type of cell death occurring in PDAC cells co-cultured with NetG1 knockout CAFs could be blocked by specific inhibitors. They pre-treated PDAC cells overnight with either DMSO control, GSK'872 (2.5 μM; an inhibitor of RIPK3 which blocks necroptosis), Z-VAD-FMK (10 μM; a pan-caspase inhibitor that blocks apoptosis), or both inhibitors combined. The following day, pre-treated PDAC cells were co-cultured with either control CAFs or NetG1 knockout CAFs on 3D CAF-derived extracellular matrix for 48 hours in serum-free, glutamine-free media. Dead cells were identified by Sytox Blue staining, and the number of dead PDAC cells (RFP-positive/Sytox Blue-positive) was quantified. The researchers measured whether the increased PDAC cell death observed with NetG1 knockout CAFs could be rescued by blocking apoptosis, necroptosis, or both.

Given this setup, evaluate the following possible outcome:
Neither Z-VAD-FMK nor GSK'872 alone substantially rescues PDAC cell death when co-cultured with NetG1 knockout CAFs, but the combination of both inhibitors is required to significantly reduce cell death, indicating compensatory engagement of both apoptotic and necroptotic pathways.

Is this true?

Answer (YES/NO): NO